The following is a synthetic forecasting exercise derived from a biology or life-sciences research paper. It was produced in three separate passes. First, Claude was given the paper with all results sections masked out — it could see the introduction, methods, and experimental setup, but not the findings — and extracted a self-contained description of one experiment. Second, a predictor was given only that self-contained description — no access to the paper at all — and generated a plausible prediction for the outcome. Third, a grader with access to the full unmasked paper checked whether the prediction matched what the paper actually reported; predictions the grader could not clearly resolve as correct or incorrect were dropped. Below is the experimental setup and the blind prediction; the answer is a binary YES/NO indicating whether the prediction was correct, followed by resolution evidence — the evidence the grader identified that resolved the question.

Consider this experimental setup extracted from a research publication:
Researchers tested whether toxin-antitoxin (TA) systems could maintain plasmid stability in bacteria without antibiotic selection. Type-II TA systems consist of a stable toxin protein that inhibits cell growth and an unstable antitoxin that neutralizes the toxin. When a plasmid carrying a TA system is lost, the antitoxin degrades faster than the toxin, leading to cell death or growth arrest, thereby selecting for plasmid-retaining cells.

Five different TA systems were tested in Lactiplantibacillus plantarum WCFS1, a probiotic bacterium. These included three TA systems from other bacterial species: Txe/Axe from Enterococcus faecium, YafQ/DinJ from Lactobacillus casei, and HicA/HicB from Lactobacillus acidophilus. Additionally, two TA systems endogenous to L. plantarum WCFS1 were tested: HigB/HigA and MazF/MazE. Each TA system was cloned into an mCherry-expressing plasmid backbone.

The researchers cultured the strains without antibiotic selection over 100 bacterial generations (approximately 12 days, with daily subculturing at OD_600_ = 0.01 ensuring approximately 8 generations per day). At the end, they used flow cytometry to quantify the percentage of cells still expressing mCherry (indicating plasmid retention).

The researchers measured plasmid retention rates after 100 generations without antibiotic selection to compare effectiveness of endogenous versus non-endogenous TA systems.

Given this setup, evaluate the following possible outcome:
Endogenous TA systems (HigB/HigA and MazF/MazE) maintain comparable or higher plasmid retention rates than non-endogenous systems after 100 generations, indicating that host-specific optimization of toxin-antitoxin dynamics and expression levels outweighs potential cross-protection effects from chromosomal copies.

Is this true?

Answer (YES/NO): NO